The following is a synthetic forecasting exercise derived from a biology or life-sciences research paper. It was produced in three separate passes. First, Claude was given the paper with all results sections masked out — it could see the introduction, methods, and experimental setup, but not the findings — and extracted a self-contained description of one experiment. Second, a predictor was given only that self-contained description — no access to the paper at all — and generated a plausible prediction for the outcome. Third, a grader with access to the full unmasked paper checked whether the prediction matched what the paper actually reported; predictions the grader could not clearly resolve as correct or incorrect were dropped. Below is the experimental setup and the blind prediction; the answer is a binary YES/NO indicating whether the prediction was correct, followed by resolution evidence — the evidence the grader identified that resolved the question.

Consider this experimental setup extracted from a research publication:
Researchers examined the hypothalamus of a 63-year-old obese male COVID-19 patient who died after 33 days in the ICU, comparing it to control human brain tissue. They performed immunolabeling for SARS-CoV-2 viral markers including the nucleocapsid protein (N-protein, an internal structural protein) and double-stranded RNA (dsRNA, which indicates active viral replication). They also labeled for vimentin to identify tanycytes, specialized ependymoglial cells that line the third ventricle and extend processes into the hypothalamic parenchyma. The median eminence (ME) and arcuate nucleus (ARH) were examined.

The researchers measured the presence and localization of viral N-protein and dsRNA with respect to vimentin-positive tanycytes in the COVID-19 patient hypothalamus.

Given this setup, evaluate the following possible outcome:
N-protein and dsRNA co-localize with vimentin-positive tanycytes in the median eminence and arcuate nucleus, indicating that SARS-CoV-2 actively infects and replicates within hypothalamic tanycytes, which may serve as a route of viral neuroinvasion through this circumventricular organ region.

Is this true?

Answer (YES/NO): NO